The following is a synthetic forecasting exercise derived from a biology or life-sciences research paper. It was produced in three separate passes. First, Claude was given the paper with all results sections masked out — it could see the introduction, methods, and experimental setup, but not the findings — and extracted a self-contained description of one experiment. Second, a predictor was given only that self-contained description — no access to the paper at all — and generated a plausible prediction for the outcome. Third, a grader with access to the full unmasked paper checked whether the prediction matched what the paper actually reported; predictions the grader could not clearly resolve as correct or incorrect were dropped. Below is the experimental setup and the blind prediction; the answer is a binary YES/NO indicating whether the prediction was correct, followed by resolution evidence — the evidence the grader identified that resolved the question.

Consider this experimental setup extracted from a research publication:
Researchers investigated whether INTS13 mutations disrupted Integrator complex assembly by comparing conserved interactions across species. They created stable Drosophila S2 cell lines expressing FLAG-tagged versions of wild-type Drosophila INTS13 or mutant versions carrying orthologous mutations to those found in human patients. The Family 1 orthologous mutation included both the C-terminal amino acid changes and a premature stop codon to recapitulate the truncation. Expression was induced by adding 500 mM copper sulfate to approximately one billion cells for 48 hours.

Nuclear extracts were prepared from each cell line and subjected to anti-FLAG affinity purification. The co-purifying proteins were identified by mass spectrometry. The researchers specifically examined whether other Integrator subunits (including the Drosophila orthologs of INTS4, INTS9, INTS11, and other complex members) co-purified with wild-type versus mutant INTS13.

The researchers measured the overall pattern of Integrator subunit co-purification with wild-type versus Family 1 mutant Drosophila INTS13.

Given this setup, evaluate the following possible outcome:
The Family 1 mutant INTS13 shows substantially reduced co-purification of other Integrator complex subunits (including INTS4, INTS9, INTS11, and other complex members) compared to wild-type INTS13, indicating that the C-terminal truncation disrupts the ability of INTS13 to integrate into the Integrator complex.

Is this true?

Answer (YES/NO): YES